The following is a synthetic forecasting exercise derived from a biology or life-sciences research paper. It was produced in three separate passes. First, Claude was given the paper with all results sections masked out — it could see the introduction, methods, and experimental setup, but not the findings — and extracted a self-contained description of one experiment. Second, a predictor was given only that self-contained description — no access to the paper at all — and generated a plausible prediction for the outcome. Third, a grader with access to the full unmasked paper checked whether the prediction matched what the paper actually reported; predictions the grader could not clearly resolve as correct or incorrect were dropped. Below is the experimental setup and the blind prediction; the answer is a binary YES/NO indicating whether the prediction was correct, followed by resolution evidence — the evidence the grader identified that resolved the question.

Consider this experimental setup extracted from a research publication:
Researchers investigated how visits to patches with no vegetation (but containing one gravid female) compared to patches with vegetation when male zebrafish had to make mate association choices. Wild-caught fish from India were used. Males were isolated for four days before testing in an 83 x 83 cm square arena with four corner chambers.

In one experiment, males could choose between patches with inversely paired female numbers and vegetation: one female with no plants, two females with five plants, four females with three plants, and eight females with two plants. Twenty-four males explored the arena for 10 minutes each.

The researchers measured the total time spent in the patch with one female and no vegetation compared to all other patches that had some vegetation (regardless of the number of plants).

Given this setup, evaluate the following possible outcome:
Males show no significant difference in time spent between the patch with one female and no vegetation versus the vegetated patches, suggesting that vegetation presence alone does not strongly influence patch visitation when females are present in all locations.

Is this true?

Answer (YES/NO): NO